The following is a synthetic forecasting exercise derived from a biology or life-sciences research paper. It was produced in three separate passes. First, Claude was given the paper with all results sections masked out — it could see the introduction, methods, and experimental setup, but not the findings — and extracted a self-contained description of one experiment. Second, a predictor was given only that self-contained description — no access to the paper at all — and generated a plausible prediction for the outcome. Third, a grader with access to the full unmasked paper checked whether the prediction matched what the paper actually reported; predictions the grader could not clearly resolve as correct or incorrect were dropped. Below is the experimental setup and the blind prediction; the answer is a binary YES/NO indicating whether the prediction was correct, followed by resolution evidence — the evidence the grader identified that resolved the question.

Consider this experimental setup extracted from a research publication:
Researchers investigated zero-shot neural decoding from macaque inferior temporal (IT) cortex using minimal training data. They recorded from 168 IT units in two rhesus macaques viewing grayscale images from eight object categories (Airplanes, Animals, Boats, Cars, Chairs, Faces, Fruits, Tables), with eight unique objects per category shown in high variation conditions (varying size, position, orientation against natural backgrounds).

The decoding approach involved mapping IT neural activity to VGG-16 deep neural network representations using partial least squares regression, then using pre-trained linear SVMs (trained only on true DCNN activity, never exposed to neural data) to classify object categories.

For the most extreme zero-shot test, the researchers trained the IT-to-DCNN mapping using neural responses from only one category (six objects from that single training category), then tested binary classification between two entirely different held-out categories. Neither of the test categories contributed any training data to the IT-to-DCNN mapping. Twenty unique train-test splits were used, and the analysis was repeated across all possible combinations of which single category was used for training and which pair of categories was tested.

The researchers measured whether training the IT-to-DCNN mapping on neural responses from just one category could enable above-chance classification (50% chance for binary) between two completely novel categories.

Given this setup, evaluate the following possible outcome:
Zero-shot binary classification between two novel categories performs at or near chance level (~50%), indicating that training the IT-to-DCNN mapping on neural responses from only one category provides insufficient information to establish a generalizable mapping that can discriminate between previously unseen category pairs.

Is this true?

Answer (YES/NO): NO